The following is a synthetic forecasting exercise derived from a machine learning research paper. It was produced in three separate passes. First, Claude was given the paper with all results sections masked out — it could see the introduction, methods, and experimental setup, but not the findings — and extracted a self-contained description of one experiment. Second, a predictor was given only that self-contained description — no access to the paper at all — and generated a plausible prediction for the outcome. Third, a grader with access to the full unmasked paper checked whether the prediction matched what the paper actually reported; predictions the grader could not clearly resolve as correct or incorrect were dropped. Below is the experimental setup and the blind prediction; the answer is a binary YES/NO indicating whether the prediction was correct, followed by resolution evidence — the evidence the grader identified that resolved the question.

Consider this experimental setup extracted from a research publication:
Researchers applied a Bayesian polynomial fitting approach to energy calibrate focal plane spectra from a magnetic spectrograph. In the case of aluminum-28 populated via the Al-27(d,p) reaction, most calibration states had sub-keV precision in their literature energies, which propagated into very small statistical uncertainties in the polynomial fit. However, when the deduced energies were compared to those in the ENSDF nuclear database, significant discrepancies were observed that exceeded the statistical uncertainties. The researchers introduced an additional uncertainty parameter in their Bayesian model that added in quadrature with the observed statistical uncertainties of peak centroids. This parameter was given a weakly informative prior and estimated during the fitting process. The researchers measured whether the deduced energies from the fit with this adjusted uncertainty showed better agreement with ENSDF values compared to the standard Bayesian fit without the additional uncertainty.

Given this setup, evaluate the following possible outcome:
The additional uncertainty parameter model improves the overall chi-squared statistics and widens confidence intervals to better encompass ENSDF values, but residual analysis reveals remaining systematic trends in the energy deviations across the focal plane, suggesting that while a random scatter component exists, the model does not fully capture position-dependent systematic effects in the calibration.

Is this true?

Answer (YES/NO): NO